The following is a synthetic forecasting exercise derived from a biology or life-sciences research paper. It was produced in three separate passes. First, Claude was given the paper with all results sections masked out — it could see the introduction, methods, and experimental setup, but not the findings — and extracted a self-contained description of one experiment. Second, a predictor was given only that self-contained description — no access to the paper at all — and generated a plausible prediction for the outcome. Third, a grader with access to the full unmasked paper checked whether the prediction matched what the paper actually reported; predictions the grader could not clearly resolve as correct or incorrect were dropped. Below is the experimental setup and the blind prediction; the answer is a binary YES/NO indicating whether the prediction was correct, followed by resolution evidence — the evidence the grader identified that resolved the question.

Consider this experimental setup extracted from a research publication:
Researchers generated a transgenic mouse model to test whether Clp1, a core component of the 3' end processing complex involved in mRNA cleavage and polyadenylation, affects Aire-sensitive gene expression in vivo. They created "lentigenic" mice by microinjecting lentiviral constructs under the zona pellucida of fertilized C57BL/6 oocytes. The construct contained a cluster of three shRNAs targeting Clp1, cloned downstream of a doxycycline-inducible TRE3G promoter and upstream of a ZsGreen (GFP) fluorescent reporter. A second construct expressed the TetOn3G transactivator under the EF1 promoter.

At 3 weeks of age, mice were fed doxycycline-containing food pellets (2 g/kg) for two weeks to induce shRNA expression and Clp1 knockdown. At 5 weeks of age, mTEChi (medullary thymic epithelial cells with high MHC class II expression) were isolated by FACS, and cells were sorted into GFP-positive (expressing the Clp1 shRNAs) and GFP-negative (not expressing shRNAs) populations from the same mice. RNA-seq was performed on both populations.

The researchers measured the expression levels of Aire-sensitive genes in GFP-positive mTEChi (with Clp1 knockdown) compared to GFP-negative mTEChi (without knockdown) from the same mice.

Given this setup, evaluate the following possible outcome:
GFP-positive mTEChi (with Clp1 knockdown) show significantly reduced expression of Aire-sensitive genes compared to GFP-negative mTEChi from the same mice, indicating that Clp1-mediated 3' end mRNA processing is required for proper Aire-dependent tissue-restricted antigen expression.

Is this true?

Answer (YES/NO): YES